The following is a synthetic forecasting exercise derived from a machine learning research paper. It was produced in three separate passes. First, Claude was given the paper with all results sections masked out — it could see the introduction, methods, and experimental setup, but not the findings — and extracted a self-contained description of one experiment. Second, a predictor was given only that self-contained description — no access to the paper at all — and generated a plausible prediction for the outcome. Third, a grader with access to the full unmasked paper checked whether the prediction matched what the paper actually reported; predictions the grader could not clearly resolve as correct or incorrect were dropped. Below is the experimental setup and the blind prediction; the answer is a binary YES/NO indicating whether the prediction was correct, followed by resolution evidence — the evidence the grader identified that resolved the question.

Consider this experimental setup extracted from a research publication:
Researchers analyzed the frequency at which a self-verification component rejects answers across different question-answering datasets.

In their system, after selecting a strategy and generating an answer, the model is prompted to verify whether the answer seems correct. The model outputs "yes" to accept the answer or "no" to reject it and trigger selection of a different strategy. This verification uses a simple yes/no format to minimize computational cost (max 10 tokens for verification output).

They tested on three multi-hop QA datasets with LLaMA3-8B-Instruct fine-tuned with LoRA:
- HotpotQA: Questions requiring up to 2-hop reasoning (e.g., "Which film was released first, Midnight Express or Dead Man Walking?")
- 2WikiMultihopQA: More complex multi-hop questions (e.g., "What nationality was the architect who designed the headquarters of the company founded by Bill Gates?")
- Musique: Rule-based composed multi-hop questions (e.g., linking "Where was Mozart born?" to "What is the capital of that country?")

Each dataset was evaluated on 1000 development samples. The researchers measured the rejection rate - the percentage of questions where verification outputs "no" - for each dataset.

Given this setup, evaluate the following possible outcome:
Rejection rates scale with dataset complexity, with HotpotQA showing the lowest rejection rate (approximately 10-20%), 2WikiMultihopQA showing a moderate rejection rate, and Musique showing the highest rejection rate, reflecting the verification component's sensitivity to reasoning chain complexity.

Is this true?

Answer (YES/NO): NO